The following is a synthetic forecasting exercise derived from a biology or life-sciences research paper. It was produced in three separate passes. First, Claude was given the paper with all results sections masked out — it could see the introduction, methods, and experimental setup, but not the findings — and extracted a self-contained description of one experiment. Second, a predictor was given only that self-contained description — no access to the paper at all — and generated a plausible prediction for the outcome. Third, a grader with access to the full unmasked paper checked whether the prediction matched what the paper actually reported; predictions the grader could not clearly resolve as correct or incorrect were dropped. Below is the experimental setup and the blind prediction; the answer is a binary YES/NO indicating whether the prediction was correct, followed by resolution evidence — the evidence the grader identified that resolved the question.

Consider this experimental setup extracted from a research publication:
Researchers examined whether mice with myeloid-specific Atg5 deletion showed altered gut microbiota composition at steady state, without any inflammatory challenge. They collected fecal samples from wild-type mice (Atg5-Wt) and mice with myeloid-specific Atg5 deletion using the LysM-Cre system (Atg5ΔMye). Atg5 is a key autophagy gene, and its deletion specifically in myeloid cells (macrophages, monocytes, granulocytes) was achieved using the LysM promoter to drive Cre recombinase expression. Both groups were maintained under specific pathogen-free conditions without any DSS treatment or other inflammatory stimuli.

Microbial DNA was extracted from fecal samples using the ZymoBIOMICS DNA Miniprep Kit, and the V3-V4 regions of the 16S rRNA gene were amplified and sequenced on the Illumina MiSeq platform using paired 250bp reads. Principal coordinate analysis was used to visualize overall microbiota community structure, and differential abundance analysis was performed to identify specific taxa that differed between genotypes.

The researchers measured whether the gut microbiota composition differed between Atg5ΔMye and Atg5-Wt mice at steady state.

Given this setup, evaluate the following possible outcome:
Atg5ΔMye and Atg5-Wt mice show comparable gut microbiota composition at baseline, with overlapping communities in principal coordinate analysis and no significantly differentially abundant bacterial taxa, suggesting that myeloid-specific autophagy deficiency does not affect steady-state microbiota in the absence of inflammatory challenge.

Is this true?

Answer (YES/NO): NO